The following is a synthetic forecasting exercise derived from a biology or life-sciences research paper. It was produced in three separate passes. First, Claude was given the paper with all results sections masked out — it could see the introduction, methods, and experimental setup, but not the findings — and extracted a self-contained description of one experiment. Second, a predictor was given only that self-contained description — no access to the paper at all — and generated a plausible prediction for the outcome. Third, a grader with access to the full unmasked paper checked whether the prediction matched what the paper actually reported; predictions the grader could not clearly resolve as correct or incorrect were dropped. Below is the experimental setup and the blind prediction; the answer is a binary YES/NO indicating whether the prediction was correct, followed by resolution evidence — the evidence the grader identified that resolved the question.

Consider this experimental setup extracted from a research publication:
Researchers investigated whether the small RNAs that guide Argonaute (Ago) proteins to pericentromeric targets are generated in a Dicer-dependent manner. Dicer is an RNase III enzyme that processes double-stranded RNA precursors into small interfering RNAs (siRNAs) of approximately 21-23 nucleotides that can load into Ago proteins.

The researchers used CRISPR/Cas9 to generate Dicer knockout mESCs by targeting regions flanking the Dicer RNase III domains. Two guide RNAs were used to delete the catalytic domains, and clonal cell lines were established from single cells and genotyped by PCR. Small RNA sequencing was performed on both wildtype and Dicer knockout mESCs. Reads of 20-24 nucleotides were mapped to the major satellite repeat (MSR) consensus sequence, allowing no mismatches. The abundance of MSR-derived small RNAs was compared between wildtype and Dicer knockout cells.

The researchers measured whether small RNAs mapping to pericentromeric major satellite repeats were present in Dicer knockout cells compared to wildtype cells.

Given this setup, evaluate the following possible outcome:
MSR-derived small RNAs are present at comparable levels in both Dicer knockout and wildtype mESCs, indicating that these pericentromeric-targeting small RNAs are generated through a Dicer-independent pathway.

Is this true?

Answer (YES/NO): NO